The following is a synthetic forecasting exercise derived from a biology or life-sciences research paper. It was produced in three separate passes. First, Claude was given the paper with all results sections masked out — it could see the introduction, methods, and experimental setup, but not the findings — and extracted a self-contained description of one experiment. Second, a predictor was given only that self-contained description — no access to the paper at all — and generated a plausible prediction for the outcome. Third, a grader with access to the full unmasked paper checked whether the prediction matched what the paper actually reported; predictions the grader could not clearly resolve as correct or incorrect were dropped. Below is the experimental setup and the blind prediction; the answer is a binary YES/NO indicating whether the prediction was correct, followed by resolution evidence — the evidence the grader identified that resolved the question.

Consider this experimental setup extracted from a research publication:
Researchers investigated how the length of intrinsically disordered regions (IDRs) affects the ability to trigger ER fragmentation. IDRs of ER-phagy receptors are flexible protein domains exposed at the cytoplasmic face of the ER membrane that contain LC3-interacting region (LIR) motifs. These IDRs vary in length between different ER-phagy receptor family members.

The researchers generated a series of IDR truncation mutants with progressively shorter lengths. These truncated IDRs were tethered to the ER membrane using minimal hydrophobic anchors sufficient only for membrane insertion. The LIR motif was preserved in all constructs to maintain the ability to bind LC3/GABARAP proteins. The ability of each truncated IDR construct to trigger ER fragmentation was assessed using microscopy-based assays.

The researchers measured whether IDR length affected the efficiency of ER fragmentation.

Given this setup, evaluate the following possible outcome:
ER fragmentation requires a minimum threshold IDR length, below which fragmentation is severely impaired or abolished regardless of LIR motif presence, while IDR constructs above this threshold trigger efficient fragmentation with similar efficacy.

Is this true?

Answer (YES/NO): YES